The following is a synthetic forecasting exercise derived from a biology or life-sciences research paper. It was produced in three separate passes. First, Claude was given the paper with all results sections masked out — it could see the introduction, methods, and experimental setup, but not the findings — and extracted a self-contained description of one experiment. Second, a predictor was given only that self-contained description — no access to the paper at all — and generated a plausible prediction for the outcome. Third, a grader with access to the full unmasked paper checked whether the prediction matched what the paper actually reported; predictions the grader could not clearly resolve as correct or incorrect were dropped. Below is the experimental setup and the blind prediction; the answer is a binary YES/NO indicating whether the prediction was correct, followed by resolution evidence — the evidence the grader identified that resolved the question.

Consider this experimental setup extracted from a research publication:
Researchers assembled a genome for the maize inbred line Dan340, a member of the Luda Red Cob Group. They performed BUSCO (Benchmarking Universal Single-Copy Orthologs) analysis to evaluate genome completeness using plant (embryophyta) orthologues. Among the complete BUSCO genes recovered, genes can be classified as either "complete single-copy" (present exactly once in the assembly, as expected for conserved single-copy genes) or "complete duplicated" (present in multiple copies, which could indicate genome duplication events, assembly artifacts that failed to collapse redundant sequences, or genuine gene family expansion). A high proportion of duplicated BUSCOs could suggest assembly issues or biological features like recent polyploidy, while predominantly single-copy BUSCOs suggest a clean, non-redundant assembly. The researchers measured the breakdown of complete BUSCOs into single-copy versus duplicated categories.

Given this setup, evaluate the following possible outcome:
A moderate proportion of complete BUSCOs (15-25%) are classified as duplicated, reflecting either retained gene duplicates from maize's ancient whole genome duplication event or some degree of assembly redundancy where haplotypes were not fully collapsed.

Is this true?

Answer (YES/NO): NO